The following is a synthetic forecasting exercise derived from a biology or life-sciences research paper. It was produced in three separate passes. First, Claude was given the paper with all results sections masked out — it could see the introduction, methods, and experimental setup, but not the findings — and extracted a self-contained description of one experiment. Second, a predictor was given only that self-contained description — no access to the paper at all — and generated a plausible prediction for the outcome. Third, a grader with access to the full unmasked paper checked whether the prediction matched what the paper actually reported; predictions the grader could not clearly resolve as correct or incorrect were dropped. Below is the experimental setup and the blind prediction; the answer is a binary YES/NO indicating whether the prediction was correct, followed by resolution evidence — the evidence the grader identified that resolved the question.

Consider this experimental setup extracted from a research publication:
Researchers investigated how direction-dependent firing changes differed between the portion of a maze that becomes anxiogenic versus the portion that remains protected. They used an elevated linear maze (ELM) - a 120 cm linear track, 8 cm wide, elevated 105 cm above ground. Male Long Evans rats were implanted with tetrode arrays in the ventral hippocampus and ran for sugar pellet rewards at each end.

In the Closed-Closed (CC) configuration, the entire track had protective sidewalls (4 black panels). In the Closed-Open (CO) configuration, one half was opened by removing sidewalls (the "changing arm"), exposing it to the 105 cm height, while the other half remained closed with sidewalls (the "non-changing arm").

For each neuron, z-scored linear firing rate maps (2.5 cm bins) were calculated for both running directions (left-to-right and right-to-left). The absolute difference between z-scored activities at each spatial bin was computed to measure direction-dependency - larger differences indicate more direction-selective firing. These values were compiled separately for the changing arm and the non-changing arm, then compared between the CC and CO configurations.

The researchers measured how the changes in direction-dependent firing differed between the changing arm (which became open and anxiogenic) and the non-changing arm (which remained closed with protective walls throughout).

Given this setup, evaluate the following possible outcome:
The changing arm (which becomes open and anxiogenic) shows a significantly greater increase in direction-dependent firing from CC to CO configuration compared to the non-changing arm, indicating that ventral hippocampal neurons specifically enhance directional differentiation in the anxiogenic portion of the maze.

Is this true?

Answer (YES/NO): NO